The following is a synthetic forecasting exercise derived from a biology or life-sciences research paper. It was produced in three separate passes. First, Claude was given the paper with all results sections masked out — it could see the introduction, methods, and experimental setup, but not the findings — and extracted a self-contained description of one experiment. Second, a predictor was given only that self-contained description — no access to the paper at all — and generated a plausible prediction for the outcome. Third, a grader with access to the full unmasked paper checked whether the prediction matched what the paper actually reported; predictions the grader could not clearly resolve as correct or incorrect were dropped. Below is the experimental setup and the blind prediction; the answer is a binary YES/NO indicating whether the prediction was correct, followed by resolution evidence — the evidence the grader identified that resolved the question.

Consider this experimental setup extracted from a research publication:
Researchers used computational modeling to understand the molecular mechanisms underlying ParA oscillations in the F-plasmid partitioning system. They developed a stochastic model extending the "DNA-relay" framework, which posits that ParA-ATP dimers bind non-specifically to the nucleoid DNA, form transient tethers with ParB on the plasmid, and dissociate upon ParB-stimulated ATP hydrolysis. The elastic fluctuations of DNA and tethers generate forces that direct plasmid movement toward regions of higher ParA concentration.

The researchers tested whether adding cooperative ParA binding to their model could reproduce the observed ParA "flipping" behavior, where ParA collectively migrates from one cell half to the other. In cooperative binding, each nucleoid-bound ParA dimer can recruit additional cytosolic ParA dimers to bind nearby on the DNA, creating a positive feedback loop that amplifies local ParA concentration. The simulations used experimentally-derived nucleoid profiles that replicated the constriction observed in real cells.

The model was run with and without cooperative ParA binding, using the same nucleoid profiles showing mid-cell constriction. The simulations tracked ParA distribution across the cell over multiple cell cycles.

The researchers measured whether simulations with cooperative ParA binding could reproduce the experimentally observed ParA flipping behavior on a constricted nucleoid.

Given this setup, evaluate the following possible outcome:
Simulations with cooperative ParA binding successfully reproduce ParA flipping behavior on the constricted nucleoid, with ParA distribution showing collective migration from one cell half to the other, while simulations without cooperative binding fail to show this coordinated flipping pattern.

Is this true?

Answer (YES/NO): YES